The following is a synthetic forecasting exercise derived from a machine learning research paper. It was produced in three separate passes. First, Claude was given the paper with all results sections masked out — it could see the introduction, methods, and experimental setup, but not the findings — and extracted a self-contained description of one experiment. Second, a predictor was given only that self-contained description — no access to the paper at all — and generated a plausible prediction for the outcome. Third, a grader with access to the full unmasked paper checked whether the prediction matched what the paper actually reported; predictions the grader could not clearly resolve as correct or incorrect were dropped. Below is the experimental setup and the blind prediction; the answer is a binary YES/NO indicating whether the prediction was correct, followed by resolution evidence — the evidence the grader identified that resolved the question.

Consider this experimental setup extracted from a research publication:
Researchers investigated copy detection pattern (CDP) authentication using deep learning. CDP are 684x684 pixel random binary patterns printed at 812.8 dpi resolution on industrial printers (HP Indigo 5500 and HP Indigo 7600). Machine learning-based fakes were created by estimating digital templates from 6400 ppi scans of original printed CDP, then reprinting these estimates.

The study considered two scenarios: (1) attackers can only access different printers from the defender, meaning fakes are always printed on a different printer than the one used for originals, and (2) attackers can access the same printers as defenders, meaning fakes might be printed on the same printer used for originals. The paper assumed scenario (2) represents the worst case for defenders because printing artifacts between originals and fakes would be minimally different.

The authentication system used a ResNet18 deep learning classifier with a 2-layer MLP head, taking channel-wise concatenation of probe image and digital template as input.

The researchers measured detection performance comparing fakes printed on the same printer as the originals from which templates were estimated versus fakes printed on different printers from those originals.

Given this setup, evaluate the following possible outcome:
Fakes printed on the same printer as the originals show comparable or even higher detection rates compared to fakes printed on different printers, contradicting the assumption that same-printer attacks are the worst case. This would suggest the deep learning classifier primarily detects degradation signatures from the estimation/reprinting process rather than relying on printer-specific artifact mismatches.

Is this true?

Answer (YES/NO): YES